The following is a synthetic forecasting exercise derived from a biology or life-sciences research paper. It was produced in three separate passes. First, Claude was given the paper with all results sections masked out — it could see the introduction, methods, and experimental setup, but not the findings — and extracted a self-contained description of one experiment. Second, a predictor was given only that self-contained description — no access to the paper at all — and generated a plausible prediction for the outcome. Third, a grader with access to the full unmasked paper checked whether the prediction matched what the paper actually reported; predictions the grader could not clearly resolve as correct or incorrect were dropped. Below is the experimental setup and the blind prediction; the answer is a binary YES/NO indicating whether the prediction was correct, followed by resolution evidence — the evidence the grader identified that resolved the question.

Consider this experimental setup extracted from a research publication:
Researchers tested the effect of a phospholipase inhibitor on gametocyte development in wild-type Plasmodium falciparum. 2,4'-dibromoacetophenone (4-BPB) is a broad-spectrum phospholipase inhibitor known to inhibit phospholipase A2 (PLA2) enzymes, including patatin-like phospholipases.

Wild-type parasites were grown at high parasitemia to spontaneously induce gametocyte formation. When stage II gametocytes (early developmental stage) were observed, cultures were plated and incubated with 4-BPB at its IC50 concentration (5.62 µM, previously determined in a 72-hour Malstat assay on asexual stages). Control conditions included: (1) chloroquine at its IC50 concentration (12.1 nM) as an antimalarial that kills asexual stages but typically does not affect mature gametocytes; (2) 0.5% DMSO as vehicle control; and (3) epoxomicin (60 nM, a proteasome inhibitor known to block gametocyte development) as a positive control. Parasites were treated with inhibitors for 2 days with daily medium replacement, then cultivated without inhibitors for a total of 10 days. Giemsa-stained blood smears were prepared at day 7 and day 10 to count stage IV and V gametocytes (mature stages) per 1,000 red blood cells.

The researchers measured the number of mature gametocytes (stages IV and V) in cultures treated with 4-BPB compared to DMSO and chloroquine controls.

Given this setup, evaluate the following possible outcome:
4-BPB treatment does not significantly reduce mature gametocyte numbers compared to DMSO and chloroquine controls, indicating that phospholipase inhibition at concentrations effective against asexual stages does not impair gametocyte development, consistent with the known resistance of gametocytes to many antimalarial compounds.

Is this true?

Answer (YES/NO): YES